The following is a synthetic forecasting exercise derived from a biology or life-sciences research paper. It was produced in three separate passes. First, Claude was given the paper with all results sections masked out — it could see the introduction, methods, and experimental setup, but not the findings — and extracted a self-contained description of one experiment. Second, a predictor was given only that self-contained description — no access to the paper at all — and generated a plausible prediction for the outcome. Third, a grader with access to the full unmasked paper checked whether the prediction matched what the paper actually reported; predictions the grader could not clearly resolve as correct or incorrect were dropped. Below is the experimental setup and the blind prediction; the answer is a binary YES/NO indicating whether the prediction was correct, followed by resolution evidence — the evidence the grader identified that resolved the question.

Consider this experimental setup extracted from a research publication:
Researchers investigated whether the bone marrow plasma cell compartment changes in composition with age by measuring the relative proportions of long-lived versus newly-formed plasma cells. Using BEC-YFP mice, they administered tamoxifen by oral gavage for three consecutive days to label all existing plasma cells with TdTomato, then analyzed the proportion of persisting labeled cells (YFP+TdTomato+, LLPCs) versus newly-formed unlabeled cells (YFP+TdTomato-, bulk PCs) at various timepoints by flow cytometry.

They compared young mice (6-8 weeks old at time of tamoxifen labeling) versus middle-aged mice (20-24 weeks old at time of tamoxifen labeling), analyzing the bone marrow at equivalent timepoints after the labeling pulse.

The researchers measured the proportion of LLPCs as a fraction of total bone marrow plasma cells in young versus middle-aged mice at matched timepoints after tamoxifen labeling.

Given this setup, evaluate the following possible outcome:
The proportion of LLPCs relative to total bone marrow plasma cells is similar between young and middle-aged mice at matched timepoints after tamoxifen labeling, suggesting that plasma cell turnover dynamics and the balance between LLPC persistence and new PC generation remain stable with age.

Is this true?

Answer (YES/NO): NO